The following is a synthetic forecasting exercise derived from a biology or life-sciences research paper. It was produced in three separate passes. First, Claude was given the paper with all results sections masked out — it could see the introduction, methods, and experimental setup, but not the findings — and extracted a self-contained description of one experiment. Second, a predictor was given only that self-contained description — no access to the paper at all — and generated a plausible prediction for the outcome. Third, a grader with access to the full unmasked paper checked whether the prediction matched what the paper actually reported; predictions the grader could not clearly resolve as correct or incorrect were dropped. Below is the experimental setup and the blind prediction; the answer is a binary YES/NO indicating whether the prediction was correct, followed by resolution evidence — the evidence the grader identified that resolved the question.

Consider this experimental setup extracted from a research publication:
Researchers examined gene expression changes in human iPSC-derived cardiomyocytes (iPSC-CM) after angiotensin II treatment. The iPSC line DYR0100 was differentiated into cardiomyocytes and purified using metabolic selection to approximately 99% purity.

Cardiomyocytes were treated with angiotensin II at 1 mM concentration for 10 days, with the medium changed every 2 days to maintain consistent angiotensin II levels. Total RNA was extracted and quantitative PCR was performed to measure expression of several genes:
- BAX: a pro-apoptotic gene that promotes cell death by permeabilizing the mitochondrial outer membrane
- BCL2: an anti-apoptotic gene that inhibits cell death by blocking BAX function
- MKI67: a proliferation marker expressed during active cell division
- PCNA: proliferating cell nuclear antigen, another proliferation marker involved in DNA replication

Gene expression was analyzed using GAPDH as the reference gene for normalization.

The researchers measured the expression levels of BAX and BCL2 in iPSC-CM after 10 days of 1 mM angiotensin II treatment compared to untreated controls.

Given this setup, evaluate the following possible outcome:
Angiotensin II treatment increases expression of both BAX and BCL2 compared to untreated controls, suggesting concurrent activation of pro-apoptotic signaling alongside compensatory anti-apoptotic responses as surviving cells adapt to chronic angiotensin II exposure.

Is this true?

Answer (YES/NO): NO